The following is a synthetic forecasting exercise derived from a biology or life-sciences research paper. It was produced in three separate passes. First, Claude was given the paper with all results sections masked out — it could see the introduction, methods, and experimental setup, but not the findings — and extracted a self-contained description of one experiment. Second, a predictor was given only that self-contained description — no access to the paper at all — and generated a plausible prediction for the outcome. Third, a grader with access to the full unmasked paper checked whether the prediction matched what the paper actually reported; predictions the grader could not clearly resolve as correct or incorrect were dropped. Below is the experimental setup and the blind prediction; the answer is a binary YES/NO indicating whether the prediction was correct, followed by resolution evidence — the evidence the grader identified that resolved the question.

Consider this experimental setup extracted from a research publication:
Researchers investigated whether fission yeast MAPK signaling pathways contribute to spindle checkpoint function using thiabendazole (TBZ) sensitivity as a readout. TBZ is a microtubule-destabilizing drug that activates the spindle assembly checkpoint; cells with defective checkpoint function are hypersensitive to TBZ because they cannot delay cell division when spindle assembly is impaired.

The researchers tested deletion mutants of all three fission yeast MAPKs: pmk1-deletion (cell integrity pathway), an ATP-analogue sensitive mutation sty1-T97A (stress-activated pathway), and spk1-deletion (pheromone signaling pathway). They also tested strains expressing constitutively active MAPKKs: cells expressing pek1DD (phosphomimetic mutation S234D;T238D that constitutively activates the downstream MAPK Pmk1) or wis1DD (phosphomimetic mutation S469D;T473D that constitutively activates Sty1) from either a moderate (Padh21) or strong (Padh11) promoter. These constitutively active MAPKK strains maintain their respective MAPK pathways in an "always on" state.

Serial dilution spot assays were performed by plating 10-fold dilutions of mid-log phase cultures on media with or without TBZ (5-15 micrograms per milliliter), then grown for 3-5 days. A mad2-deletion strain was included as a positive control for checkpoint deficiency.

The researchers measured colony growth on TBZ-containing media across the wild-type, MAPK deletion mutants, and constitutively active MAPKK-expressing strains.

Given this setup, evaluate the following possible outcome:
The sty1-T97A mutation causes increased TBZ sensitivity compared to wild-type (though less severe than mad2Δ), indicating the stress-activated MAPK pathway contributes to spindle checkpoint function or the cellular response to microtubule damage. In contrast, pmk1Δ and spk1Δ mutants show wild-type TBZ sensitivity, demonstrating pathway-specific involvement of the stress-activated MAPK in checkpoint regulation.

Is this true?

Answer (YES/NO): NO